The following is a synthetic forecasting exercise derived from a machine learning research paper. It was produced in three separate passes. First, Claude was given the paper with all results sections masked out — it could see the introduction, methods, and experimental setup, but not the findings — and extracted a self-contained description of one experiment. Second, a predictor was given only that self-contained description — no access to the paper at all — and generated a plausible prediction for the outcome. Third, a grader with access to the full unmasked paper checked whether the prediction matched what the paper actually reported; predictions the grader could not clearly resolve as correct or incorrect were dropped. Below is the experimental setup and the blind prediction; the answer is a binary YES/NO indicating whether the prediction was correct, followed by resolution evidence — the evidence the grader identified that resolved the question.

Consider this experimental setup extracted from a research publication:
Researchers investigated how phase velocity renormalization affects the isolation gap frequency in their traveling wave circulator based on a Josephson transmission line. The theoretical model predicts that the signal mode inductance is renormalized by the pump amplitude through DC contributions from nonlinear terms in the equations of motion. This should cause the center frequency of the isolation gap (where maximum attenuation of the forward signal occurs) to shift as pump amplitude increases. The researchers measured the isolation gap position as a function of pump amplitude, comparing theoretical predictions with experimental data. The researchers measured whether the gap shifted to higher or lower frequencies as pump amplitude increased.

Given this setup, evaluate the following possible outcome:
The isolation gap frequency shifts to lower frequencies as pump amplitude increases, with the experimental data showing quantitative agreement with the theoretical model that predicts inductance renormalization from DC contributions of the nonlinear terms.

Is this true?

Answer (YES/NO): NO